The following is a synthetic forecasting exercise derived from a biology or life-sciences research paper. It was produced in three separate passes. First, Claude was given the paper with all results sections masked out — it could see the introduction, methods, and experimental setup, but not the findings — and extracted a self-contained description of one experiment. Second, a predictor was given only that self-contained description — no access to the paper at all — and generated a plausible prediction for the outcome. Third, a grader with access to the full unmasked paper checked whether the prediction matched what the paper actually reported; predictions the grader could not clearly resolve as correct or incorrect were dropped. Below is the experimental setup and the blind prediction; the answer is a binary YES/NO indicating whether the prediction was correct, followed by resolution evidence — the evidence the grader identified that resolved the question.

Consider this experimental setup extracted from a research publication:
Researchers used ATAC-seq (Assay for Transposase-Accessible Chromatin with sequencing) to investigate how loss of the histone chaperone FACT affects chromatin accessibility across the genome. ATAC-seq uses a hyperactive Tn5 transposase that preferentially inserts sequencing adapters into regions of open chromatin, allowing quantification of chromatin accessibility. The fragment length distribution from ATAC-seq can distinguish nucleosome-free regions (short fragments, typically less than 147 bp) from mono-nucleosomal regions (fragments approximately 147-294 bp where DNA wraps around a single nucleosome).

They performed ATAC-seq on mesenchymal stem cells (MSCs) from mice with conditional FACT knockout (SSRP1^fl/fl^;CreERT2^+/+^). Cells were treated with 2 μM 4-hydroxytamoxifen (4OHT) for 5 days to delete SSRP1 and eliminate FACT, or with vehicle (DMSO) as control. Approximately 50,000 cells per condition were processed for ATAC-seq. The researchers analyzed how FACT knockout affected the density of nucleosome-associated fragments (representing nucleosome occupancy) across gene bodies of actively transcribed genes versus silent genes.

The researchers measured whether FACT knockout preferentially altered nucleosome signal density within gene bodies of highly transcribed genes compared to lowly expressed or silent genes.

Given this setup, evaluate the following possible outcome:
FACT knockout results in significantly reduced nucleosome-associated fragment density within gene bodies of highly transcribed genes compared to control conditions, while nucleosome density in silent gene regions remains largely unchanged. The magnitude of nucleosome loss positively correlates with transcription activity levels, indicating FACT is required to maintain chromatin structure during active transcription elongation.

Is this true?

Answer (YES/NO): NO